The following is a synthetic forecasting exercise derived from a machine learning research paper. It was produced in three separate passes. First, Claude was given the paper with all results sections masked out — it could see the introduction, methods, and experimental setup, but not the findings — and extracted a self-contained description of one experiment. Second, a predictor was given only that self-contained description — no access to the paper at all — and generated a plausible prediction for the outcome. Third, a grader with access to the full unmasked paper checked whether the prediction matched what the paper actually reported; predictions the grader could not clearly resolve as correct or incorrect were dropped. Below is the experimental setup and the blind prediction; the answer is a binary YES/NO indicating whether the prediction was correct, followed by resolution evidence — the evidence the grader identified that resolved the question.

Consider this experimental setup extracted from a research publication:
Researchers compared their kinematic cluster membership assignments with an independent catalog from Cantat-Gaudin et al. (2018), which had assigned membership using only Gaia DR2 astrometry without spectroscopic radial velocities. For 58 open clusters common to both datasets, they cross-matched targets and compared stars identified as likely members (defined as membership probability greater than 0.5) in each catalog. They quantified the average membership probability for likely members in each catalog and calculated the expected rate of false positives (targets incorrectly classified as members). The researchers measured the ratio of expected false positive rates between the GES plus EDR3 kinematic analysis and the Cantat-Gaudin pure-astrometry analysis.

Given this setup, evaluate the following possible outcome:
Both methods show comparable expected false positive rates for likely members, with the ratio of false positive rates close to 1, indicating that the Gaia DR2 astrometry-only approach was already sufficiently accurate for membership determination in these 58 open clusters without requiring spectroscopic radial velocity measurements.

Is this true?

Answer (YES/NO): NO